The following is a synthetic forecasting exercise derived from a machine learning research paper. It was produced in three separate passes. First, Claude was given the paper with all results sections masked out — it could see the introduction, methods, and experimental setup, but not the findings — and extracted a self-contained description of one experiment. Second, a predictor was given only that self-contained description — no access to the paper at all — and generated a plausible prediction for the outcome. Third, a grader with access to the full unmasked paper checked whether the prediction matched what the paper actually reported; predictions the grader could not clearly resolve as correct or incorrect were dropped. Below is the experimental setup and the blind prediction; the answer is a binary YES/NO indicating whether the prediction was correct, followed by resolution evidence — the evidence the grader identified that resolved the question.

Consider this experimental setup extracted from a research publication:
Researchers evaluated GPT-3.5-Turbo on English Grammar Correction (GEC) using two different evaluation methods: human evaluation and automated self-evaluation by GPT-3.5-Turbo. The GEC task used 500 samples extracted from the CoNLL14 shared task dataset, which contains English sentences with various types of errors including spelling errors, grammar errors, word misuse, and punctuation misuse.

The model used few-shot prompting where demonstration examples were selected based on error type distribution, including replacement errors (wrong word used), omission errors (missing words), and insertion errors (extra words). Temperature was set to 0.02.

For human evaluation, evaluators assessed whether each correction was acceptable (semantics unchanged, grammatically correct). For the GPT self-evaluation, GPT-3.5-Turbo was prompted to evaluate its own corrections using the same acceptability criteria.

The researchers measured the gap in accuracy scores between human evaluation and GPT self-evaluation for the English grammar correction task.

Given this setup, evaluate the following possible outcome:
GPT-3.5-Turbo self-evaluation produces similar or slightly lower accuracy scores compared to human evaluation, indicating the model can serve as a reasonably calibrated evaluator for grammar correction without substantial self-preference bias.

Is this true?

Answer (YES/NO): YES